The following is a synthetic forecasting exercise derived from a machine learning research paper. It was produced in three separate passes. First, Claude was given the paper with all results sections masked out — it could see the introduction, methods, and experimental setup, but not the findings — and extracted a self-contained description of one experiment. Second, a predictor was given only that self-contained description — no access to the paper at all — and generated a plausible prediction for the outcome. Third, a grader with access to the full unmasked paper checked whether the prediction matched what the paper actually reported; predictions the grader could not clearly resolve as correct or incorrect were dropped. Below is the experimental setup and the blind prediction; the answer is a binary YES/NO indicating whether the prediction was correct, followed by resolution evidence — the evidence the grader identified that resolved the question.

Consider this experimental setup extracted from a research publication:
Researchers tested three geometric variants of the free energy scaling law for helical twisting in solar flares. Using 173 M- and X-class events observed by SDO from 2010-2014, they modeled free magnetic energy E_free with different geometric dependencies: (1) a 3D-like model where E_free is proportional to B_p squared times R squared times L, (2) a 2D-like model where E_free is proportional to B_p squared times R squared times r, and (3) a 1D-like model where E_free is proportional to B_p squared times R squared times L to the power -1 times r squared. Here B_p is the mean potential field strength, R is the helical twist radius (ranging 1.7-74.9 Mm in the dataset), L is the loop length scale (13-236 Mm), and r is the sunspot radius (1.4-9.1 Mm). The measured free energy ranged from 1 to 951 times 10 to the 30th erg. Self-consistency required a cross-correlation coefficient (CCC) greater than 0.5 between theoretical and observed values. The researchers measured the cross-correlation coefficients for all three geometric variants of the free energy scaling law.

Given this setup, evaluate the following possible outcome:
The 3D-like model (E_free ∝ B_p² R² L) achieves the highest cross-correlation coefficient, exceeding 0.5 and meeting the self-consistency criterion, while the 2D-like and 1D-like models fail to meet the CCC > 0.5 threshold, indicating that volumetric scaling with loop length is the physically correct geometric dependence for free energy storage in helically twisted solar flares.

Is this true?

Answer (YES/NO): NO